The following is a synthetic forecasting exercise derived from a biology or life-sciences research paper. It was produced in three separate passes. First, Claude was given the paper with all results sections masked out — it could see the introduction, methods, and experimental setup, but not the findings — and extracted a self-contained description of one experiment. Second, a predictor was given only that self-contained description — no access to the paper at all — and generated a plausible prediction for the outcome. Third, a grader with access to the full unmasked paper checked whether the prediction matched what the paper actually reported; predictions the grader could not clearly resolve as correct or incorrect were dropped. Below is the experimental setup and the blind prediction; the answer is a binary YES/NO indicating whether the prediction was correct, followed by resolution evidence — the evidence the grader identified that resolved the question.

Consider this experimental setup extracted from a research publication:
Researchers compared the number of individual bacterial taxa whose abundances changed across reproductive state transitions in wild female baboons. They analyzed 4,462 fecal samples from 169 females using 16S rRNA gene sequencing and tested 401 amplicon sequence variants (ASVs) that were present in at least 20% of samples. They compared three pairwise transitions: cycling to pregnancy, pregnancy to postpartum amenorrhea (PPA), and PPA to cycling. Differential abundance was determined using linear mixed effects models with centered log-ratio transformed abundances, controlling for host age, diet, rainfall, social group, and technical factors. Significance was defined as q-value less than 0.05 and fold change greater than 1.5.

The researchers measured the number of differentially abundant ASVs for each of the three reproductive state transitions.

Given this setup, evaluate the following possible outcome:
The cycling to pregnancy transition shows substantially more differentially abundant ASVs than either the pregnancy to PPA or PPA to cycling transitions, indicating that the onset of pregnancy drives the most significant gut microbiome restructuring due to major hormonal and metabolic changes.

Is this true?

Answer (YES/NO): NO